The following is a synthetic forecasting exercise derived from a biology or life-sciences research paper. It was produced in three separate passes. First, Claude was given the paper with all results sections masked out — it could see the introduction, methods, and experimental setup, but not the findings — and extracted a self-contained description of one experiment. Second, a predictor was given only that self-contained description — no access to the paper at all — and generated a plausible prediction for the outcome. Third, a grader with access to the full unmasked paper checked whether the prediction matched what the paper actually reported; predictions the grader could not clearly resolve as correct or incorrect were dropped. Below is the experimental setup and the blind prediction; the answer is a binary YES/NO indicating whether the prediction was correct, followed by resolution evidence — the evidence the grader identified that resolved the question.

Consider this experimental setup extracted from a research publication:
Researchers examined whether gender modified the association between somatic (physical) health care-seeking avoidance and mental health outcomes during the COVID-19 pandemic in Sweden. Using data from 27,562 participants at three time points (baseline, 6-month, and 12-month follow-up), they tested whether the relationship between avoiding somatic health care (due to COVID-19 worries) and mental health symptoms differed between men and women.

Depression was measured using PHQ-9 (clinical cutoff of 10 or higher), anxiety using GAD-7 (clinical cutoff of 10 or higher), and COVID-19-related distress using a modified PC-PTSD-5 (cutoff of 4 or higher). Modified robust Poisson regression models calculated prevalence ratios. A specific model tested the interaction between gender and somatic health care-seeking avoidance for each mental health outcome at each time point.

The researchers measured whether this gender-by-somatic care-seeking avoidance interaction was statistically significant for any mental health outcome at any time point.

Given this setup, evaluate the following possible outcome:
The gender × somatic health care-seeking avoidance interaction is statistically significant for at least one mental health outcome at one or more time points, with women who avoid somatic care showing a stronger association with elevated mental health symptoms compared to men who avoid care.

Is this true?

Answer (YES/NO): NO